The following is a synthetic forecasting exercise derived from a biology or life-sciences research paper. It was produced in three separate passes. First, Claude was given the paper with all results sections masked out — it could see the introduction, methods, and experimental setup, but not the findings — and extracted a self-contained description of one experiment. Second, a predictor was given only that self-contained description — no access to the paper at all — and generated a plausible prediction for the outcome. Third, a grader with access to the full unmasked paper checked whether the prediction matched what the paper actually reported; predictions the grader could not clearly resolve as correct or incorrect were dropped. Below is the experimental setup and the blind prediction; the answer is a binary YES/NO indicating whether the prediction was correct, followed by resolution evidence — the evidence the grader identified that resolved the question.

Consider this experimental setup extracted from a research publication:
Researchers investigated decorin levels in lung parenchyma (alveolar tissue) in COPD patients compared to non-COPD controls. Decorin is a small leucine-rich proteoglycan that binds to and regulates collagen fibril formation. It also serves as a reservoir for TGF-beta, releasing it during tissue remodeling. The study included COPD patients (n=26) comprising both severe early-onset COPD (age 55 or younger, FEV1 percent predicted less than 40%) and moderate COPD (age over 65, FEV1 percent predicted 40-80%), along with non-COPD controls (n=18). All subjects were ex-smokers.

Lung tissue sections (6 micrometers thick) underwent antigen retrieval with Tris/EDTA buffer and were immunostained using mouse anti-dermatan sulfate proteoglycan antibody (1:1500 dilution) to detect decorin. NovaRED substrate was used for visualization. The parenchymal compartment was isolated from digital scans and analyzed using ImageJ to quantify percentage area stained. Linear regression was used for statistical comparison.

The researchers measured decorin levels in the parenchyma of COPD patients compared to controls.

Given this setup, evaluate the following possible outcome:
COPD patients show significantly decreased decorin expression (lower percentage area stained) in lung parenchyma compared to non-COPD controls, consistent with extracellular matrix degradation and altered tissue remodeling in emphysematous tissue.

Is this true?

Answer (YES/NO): NO